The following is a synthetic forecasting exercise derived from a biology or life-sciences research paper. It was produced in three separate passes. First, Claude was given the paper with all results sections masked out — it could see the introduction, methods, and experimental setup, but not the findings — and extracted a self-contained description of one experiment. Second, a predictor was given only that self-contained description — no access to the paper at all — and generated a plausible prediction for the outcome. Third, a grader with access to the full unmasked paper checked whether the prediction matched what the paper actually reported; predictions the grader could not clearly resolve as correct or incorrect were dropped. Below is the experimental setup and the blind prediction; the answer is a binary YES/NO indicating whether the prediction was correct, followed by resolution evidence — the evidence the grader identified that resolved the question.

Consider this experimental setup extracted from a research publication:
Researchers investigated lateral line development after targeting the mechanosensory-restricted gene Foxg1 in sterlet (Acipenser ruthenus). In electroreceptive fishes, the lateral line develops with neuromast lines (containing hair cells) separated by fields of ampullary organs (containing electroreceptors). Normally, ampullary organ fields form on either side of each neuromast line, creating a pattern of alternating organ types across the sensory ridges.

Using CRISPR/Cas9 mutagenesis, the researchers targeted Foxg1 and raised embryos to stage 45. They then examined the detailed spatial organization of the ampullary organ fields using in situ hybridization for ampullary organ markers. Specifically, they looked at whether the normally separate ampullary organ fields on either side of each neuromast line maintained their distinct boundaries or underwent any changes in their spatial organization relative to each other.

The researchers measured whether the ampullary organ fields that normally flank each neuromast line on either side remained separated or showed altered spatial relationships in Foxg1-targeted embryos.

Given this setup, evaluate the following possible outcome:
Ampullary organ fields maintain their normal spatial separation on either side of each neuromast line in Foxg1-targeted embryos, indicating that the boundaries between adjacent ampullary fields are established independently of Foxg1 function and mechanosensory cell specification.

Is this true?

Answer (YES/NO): NO